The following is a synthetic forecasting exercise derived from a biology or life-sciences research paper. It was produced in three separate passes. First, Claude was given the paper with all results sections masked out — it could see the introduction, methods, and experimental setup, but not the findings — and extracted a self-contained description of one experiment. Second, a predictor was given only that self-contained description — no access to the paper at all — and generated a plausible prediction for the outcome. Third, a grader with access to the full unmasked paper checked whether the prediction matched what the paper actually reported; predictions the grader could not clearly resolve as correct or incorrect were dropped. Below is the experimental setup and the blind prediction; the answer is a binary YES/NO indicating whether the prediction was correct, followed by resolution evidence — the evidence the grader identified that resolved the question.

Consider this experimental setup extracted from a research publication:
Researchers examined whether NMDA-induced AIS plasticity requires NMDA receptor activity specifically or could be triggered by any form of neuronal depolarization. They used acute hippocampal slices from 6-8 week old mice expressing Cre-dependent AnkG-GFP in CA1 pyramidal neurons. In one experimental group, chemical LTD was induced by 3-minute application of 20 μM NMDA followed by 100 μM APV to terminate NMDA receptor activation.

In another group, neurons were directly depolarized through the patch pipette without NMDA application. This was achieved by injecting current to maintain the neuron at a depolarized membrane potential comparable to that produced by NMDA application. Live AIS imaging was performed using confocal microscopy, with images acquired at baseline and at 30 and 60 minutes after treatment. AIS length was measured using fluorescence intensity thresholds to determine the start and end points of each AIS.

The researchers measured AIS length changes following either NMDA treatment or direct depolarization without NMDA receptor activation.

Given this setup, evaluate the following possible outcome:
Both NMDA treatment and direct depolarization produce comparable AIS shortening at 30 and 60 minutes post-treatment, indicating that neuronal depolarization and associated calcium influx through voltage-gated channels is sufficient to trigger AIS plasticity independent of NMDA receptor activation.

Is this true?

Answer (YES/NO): NO